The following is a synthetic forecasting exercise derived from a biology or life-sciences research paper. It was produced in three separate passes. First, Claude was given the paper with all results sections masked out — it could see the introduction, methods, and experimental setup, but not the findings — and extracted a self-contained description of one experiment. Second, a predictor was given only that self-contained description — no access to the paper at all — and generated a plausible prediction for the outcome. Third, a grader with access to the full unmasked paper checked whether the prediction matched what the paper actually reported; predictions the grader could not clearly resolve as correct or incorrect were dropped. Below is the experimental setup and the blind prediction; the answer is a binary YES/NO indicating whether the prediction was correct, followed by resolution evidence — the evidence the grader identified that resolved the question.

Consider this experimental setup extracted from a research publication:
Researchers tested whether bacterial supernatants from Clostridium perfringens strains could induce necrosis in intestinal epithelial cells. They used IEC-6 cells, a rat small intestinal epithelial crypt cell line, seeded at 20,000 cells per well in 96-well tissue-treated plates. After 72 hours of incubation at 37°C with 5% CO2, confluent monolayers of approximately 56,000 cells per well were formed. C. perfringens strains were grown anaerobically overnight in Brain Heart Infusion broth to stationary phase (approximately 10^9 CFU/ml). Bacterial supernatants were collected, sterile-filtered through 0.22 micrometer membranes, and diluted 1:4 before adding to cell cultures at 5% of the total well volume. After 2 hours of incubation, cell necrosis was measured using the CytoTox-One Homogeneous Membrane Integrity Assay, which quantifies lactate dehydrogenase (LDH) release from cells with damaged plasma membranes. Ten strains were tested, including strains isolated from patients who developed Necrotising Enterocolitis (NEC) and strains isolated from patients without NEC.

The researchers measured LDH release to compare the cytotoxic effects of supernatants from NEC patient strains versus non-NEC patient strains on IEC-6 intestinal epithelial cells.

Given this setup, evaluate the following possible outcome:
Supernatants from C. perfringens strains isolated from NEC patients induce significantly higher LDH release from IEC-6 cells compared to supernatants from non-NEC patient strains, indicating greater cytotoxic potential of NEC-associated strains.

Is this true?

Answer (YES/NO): YES